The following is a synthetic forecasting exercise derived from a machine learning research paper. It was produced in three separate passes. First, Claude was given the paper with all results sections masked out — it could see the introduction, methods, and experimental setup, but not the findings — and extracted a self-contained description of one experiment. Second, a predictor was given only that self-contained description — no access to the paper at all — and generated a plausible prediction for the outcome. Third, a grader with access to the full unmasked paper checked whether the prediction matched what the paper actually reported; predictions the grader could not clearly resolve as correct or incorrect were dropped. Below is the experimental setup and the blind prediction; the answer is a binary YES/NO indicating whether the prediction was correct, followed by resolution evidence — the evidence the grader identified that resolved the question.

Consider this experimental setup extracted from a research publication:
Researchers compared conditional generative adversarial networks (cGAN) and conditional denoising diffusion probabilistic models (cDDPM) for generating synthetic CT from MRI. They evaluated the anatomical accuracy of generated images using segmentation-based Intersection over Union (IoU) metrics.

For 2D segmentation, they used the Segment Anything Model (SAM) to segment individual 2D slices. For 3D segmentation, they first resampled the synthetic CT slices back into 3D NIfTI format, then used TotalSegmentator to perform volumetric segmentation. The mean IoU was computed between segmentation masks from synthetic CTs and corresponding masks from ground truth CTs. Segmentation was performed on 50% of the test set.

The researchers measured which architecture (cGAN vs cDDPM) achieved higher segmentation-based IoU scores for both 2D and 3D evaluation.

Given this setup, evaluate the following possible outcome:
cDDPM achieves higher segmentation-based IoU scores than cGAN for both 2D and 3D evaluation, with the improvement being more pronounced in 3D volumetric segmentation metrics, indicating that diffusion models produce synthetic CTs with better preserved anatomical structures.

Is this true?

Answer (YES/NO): NO